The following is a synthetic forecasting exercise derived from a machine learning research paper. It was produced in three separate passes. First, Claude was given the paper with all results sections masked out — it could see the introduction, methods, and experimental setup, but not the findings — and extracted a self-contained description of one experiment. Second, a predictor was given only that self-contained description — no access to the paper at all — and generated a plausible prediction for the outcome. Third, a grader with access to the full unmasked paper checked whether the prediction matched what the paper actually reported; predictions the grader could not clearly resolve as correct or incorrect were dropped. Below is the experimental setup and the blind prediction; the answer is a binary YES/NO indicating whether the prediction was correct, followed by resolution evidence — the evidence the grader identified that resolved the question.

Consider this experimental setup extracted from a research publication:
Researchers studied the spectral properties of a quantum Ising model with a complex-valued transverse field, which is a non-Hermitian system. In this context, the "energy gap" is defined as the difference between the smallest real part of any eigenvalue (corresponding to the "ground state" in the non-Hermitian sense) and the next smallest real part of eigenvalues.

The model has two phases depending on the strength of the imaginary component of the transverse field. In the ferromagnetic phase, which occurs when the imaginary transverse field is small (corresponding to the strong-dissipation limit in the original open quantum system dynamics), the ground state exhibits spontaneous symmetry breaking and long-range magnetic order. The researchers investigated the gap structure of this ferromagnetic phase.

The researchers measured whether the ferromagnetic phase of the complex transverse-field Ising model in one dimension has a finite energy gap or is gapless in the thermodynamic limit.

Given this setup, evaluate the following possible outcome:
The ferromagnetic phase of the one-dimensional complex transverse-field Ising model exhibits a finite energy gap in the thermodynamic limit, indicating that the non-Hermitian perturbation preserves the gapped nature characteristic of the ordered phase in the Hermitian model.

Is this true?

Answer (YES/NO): YES